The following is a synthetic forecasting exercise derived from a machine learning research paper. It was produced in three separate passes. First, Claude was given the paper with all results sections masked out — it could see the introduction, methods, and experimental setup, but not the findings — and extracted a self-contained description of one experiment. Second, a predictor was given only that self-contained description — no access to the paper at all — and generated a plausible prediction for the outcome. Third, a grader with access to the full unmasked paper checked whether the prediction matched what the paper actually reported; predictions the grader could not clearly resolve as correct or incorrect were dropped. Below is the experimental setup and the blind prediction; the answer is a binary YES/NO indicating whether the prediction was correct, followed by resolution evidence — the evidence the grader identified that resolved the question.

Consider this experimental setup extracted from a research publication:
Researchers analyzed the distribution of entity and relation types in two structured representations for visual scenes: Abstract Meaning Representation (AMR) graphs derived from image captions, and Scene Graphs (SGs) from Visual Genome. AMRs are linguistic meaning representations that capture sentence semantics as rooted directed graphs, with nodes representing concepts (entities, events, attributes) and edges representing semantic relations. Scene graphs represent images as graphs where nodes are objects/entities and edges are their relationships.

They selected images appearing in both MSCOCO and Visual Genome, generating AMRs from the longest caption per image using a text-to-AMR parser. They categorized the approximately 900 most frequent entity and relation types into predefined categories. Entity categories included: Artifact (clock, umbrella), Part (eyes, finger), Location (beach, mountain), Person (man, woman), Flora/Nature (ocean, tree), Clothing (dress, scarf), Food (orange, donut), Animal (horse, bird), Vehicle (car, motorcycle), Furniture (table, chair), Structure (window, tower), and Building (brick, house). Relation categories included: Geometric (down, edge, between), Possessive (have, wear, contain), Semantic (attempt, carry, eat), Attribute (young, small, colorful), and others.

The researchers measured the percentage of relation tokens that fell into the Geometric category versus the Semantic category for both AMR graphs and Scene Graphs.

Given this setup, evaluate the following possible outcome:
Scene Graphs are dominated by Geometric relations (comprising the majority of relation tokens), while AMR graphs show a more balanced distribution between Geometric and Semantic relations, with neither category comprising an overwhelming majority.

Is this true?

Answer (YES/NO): NO